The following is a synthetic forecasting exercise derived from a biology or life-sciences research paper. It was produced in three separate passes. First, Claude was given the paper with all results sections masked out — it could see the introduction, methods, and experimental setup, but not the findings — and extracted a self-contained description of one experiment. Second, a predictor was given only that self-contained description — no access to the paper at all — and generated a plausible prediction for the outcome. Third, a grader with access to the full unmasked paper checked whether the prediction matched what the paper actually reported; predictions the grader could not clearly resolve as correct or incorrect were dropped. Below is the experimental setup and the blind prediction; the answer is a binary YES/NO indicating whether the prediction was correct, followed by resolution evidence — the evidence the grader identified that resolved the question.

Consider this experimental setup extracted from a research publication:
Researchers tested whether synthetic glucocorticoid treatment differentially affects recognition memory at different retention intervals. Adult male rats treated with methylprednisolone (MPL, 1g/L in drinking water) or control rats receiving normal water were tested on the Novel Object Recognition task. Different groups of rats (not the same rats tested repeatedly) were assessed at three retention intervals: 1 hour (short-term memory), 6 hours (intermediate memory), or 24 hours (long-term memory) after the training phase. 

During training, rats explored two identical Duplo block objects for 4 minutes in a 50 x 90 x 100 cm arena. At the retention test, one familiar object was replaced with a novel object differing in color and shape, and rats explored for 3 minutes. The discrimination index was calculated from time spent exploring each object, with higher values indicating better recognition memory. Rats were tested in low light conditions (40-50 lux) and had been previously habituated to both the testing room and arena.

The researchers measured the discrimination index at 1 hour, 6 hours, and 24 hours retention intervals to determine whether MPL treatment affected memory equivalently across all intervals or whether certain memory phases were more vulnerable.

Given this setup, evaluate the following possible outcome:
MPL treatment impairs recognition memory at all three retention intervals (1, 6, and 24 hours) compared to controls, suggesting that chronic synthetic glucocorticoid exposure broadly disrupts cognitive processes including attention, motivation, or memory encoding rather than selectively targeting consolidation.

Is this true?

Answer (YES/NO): NO